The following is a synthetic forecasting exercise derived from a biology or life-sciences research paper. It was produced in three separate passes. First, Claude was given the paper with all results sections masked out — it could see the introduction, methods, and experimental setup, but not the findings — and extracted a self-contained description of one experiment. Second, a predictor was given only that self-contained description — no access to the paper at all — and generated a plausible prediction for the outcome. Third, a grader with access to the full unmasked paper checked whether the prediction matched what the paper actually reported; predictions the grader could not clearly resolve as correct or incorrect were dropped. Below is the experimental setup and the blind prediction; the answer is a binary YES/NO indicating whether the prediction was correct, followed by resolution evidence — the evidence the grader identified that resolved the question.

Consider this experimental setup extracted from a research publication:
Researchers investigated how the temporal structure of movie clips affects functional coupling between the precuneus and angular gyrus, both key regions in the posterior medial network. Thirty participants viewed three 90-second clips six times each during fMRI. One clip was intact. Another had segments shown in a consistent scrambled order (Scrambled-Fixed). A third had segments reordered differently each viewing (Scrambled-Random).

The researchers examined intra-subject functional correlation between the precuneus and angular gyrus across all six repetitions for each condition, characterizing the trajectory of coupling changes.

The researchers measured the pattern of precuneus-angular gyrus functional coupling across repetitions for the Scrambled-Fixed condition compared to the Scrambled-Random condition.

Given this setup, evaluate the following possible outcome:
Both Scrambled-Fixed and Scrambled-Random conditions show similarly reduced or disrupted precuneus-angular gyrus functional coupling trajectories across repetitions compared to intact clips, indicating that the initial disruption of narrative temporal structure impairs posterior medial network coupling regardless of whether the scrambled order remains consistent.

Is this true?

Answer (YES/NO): NO